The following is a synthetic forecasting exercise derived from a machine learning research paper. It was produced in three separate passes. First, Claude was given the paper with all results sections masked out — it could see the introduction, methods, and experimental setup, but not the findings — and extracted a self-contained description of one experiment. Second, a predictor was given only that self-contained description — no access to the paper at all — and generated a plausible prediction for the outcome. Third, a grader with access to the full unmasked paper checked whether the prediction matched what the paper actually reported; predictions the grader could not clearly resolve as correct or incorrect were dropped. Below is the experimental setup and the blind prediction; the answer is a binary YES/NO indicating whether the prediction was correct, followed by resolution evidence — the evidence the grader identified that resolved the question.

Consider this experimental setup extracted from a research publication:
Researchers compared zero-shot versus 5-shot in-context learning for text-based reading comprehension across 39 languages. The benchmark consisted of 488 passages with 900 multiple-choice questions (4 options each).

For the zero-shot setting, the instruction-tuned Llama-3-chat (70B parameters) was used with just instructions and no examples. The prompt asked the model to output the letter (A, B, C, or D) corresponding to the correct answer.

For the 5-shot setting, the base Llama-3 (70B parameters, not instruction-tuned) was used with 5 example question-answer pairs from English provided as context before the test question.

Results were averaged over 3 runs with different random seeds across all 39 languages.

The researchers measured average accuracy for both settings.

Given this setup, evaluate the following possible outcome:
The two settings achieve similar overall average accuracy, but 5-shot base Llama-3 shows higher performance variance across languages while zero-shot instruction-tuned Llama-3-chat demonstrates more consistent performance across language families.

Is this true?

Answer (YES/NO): NO